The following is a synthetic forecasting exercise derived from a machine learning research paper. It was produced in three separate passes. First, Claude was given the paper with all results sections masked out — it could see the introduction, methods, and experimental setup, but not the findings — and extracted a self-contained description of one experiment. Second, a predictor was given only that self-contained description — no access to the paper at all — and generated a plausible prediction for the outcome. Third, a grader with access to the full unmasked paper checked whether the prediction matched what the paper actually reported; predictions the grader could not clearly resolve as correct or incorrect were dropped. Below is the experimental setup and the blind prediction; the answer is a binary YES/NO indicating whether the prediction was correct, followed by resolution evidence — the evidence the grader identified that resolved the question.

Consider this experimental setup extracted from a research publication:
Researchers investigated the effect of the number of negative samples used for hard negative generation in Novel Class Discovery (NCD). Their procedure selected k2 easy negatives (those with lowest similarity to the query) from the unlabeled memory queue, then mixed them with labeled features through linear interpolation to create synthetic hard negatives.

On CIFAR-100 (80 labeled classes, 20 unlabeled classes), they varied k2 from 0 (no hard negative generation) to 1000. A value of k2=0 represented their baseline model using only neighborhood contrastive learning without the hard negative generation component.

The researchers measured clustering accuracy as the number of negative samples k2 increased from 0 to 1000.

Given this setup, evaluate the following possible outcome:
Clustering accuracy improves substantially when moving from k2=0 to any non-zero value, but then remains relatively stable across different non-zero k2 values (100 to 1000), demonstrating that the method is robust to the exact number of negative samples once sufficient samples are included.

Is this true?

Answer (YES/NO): NO